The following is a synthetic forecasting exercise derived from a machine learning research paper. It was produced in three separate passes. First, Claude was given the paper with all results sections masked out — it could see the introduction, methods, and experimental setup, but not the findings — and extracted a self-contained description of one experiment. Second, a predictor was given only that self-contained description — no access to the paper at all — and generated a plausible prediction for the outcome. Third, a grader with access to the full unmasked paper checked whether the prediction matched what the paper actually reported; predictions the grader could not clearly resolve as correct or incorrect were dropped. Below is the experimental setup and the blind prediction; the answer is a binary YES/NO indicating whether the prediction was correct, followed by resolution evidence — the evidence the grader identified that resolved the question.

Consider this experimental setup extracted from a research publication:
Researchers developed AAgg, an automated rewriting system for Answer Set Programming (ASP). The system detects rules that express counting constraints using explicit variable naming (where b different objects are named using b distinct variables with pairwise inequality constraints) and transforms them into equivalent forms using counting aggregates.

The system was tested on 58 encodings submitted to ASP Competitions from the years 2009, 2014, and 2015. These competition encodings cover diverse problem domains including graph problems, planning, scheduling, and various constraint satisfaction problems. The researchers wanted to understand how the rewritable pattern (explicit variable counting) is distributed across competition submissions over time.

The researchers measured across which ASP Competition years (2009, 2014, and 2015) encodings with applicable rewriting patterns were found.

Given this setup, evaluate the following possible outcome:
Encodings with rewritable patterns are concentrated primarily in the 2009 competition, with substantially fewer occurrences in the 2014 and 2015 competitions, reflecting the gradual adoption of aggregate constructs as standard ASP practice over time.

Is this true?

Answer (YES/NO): NO